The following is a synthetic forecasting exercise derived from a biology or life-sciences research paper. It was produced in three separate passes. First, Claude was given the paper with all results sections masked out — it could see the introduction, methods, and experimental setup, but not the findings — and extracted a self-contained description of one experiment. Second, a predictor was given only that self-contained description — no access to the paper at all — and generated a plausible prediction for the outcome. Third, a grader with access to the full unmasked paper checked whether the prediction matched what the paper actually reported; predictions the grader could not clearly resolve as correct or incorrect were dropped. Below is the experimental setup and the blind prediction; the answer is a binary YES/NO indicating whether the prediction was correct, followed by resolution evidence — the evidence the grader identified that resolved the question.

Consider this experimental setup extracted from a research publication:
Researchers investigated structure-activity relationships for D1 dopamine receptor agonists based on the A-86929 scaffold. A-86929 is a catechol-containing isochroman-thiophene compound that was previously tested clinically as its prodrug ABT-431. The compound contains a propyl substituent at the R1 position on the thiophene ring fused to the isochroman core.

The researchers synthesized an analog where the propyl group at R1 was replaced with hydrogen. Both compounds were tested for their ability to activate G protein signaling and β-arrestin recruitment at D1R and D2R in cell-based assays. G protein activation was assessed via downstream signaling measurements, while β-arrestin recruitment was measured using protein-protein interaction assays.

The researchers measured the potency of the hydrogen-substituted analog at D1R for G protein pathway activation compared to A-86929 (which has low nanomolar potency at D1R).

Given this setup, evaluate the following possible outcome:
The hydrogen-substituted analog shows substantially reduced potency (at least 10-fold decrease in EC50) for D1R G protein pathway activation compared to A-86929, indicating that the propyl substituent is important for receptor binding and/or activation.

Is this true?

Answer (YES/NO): NO